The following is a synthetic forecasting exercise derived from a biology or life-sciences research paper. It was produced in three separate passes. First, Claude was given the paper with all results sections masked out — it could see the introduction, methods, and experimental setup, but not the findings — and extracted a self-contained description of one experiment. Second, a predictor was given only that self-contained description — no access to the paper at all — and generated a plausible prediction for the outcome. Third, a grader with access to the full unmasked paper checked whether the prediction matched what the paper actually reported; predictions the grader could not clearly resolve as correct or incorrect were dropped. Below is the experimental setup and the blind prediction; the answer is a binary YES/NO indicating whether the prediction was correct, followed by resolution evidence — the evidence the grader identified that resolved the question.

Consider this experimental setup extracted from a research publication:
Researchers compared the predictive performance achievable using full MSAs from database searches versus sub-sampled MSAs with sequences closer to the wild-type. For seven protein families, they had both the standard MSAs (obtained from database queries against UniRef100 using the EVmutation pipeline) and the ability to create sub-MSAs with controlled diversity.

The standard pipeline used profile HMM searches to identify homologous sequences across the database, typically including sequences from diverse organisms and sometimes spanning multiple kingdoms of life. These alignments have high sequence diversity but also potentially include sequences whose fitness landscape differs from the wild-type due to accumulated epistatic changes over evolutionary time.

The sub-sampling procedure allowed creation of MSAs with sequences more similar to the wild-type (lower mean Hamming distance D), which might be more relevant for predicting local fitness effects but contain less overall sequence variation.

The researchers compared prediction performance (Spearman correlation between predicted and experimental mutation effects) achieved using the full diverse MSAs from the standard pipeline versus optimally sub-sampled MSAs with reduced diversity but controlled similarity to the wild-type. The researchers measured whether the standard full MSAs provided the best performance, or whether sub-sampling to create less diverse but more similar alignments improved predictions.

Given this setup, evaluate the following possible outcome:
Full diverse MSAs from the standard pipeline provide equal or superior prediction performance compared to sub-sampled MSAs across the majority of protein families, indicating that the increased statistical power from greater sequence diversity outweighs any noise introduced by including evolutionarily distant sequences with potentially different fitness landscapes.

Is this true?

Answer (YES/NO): NO